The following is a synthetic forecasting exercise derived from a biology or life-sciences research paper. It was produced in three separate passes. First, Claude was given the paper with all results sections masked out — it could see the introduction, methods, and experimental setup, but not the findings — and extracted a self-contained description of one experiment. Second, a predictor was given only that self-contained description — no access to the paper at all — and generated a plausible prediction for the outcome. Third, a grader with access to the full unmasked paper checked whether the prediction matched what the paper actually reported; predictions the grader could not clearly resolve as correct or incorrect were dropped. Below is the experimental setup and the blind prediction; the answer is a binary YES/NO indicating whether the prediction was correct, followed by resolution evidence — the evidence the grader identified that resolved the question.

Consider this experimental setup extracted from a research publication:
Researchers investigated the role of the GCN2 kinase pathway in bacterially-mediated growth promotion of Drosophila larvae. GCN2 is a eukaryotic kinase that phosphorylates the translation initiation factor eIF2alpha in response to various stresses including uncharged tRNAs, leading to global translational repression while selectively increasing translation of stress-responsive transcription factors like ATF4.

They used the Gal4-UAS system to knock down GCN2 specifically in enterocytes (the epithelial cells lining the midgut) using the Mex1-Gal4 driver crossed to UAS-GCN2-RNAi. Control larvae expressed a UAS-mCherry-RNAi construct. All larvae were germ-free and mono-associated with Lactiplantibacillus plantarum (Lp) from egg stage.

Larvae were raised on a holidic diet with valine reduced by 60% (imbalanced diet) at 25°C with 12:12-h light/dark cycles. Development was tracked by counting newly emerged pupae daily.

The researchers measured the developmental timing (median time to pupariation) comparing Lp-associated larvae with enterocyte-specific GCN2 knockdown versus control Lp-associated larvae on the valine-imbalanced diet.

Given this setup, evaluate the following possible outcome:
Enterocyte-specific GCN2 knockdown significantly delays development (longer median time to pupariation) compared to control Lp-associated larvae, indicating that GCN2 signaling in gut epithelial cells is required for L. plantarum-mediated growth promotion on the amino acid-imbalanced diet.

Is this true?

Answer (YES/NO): YES